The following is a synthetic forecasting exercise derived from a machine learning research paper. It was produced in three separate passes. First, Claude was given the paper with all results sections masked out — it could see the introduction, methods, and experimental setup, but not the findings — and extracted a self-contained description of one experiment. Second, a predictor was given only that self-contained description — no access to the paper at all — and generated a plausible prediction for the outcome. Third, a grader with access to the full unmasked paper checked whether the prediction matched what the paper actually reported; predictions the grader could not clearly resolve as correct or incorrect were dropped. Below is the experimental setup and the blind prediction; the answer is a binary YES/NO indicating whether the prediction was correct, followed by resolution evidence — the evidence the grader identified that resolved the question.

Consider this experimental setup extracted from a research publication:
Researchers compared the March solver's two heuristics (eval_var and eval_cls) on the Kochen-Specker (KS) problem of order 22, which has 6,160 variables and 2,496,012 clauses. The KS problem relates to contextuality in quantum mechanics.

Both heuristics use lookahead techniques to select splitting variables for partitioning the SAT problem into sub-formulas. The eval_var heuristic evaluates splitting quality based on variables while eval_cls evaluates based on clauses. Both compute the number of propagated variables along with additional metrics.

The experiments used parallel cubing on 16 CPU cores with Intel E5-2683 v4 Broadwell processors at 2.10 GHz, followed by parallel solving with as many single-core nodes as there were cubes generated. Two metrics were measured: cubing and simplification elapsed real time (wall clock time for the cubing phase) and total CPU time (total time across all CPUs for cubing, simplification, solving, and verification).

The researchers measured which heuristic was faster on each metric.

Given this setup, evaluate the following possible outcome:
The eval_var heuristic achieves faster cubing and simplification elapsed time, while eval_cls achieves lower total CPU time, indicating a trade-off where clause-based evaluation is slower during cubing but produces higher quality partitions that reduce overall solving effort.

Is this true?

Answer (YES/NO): YES